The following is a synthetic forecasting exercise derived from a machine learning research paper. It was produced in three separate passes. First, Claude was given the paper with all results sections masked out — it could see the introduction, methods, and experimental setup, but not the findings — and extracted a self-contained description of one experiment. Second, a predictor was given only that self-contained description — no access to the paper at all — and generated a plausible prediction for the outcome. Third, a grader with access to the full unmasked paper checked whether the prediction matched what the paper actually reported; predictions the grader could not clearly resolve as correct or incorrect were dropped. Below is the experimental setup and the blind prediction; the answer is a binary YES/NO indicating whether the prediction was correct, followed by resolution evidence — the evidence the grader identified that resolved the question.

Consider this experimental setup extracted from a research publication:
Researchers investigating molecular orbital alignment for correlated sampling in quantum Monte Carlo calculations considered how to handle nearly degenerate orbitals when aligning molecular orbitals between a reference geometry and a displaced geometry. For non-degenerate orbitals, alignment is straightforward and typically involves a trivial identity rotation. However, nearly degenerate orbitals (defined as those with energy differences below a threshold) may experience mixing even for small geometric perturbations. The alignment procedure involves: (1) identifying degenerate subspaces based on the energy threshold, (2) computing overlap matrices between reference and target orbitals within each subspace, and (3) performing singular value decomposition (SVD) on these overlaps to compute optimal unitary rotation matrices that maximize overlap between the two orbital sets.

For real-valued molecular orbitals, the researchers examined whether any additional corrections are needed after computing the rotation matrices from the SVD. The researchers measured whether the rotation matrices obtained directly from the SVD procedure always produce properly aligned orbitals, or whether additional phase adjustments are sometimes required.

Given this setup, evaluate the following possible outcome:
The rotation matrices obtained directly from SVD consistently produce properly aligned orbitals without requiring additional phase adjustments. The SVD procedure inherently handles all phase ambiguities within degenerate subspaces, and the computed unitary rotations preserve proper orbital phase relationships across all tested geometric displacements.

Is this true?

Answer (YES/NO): NO